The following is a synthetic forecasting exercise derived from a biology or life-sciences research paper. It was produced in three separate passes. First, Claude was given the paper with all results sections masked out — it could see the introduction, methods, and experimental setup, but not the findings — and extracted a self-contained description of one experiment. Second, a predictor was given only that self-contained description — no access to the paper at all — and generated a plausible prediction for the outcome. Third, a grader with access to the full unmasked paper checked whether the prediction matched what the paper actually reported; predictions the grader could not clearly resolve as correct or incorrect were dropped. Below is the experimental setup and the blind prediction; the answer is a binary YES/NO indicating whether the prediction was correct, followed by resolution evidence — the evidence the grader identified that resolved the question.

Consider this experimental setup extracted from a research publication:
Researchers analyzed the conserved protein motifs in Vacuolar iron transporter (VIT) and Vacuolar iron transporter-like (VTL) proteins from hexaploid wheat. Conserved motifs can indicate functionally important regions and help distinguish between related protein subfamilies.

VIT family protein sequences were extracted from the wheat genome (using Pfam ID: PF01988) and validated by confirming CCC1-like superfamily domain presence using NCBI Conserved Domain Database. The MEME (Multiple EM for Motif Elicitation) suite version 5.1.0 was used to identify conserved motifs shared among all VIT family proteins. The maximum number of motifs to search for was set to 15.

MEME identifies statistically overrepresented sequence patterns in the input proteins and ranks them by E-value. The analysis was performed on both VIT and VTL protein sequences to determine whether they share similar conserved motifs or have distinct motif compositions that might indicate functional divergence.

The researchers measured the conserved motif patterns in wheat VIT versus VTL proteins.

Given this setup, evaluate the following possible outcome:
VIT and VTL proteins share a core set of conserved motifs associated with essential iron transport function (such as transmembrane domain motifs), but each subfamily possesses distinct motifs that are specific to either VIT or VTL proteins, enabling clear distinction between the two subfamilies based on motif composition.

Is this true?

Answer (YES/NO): YES